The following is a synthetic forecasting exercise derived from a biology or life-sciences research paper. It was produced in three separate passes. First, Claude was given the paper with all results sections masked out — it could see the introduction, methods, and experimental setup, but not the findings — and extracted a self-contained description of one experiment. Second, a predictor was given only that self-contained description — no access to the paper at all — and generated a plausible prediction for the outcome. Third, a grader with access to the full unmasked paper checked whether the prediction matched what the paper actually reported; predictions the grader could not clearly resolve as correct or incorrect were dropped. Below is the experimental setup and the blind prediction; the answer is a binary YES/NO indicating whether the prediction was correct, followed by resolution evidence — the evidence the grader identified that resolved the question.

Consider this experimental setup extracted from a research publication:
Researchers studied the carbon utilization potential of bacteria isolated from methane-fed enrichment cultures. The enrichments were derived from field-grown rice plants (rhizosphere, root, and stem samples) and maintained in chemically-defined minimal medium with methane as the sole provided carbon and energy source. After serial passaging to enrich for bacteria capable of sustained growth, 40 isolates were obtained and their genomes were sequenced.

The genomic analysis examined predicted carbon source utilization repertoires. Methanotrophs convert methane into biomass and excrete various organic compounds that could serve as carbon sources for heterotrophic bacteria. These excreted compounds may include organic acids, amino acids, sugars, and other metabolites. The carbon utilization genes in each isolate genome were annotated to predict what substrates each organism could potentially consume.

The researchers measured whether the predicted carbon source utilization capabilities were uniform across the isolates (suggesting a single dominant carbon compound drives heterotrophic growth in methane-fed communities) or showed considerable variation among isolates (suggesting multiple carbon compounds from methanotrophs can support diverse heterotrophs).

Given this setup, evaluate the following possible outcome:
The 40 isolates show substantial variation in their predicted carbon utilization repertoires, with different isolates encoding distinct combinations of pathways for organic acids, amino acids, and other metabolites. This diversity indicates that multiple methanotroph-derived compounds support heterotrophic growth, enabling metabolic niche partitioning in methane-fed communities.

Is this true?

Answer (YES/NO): YES